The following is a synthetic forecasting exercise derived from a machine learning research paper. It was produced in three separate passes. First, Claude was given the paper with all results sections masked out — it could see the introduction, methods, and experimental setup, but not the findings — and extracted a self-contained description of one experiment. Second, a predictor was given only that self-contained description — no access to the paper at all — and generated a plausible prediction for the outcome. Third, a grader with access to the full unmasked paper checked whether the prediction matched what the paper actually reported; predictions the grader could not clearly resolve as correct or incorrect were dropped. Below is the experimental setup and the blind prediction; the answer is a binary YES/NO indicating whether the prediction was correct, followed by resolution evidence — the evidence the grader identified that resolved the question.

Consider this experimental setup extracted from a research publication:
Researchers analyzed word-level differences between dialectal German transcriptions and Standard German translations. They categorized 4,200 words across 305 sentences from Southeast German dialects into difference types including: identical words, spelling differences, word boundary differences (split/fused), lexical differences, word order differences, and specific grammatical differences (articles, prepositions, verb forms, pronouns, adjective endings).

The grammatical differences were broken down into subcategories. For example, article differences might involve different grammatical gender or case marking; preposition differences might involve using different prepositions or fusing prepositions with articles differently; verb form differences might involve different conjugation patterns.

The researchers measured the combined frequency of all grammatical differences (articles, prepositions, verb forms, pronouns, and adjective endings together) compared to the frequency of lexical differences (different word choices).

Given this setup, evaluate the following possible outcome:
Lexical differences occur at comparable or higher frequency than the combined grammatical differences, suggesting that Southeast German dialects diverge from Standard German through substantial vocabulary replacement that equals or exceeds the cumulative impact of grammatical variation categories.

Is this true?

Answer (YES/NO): NO